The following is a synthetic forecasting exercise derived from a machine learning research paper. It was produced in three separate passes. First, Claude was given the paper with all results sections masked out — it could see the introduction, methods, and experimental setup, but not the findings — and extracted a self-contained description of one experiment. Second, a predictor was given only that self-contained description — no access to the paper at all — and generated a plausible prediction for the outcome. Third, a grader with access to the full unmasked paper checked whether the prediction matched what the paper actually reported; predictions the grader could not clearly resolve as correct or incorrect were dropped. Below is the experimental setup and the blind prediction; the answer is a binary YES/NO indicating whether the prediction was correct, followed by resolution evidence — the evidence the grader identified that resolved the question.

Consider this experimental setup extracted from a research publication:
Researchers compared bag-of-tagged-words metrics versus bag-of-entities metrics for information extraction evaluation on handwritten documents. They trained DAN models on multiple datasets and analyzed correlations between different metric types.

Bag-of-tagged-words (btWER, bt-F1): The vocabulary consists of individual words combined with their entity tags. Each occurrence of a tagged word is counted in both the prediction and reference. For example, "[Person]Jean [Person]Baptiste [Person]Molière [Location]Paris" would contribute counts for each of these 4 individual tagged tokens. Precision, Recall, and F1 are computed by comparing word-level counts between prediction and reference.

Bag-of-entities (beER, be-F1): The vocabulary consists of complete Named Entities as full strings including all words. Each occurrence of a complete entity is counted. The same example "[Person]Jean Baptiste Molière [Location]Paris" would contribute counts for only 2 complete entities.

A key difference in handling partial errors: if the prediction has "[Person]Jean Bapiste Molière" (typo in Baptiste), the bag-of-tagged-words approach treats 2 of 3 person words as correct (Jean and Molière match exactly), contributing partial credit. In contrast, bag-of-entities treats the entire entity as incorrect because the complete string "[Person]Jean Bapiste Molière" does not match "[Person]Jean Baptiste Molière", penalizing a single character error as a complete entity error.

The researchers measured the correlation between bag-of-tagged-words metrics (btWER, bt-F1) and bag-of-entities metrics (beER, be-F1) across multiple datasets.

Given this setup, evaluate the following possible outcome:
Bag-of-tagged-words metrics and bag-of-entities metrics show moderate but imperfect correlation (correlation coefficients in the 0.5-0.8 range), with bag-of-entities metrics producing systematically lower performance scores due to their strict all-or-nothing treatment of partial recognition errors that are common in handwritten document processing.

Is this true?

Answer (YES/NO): NO